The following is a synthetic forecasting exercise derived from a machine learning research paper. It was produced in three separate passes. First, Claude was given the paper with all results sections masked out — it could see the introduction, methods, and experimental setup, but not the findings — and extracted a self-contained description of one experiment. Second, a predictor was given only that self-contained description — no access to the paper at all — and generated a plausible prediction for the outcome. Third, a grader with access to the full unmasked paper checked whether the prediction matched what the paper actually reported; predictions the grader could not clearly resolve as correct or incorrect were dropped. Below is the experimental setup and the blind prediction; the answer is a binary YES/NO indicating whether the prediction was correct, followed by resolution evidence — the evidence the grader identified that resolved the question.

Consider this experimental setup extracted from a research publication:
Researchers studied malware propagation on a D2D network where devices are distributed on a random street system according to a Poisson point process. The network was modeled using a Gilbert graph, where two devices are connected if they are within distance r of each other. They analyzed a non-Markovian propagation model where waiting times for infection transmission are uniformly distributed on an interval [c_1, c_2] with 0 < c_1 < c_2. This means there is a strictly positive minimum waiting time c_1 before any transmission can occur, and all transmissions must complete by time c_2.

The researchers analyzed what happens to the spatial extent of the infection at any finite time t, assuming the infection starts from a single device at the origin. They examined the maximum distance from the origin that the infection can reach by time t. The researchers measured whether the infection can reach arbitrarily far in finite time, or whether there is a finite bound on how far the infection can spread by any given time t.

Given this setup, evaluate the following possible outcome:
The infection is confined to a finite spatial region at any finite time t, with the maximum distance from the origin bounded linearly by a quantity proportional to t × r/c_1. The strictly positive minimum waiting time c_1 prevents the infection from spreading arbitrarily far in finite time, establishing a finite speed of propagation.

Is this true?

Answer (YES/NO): YES